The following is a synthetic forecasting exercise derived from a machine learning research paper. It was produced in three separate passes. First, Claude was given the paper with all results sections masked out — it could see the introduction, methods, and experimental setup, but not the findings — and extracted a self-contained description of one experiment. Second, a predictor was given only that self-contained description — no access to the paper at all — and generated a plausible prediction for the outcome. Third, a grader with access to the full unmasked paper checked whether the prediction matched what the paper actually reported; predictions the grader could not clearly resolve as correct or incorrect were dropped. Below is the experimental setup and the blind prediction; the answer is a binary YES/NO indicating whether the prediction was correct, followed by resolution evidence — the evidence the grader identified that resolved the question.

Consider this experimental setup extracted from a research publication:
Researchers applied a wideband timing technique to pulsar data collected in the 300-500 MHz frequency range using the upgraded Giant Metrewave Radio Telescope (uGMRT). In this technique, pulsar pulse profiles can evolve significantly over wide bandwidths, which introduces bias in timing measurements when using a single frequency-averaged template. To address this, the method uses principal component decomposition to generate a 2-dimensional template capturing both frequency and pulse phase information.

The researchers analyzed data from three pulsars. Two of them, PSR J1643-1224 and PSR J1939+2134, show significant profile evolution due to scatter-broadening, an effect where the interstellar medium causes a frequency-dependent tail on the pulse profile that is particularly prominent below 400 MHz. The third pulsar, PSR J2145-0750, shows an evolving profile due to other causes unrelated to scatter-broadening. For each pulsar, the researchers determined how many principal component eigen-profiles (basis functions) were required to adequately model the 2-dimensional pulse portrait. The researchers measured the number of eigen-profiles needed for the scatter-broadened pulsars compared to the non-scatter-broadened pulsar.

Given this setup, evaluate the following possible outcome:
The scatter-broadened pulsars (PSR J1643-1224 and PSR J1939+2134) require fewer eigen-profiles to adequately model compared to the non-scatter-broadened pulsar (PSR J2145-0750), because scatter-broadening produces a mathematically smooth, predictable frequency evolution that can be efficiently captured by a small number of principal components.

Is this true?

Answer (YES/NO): NO